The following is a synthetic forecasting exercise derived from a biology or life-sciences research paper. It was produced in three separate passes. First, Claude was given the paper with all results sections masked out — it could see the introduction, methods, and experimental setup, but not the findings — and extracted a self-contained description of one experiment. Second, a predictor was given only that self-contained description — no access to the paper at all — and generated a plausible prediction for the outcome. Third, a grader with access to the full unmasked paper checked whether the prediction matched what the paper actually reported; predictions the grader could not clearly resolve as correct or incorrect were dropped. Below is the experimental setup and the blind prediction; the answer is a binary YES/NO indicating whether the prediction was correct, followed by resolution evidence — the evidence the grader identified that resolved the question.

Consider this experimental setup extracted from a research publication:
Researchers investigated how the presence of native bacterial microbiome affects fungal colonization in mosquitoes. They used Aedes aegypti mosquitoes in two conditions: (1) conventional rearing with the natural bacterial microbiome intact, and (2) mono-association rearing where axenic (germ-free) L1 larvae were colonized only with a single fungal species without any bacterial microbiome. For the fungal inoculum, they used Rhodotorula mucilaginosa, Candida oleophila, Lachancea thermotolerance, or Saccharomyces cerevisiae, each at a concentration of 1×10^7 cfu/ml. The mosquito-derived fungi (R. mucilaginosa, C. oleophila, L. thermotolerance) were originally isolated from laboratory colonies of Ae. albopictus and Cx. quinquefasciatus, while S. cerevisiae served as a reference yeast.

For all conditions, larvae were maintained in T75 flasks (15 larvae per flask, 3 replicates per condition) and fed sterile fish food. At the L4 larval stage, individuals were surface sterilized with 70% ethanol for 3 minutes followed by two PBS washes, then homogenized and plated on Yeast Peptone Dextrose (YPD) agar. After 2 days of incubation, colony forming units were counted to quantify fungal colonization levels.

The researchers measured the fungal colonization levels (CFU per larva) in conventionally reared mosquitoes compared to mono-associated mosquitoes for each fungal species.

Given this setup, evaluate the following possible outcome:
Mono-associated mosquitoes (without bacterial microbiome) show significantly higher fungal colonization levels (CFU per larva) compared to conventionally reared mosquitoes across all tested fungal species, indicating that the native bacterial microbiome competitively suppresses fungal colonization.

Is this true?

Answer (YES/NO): YES